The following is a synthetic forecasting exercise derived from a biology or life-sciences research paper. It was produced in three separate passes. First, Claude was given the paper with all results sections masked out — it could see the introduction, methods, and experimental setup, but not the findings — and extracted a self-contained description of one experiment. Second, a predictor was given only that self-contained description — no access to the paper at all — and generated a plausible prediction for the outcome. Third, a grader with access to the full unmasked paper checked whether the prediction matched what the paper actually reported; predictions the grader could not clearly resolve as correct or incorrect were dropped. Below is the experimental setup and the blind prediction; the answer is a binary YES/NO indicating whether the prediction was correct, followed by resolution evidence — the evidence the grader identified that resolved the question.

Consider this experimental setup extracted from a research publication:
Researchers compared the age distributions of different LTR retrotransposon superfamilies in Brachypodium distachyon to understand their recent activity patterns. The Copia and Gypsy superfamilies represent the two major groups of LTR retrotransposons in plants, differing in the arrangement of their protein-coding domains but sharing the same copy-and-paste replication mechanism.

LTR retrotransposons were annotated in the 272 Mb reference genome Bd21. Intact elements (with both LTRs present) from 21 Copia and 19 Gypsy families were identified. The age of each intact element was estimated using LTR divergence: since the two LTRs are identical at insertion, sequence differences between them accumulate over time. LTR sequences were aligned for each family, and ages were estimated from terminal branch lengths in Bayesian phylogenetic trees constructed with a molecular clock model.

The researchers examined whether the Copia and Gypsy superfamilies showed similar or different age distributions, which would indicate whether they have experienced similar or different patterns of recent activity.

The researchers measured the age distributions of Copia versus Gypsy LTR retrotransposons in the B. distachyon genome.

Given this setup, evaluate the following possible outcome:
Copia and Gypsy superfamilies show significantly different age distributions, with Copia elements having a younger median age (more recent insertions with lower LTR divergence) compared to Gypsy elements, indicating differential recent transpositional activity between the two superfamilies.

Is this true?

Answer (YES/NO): YES